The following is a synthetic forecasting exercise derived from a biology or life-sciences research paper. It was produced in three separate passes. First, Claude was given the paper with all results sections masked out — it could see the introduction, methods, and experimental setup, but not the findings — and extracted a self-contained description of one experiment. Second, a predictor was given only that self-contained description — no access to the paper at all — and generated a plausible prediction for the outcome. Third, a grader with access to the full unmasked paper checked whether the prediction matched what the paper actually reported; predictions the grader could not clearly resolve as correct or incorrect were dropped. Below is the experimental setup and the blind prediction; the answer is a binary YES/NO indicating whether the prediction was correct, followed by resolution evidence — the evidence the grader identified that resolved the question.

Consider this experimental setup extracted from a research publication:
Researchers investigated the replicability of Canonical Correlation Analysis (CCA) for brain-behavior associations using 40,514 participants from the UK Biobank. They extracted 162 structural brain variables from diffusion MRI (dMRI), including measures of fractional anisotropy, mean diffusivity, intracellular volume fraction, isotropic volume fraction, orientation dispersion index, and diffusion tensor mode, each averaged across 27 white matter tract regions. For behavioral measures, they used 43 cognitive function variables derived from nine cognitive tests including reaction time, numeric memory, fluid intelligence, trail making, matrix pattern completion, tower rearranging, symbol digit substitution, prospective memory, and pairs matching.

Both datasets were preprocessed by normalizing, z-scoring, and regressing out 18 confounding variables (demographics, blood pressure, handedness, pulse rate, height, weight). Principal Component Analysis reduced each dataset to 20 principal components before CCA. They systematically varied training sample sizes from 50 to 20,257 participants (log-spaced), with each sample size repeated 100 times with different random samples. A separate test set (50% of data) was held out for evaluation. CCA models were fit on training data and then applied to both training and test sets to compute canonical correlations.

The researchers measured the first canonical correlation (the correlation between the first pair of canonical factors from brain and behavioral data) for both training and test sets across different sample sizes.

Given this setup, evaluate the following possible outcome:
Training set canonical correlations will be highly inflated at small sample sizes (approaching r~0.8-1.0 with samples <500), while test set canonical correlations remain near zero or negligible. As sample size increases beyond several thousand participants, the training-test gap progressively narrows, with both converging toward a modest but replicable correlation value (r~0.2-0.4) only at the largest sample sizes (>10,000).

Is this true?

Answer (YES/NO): NO